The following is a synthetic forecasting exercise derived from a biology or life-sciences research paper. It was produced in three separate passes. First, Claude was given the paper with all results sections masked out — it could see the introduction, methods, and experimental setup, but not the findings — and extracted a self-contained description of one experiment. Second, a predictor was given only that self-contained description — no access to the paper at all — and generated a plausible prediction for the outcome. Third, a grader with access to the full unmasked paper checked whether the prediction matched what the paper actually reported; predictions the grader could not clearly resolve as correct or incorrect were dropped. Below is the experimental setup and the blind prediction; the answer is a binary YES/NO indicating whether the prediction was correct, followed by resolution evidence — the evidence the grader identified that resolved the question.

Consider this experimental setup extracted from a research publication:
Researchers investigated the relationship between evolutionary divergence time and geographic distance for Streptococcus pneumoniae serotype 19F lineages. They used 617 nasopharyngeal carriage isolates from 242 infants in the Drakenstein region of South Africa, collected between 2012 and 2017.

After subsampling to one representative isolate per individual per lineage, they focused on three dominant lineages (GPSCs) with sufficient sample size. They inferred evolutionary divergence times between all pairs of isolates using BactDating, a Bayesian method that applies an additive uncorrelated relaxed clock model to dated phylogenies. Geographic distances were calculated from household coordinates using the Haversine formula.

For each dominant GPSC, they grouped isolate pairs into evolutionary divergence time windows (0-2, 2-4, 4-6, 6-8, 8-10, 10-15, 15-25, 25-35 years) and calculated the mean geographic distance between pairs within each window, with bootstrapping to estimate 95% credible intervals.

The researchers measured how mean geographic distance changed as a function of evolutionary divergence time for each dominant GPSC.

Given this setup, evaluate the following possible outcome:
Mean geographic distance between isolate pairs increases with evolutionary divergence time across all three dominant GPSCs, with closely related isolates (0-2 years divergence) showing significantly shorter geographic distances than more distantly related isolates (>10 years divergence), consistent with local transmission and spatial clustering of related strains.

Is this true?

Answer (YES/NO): NO